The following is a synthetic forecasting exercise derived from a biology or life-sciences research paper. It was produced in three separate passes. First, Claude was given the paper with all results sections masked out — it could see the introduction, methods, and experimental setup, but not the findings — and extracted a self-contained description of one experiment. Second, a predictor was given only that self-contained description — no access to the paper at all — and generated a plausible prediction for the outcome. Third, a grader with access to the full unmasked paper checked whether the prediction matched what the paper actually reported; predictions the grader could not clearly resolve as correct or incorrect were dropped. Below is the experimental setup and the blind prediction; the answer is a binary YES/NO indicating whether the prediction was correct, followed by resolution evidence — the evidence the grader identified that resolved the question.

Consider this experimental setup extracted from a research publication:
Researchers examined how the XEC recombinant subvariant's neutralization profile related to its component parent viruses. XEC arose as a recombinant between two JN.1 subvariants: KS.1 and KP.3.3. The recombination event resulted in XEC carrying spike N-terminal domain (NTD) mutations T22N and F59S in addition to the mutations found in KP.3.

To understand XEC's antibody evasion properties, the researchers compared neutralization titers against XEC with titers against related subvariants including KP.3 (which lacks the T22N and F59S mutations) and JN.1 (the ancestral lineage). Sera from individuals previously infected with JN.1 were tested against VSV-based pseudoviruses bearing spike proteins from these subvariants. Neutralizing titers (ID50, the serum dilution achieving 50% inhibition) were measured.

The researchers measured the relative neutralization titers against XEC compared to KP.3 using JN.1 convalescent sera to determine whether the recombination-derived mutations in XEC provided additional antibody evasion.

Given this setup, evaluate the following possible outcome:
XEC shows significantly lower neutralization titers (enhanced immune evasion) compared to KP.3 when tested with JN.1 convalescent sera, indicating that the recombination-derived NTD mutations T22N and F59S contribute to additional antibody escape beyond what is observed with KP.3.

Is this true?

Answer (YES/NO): NO